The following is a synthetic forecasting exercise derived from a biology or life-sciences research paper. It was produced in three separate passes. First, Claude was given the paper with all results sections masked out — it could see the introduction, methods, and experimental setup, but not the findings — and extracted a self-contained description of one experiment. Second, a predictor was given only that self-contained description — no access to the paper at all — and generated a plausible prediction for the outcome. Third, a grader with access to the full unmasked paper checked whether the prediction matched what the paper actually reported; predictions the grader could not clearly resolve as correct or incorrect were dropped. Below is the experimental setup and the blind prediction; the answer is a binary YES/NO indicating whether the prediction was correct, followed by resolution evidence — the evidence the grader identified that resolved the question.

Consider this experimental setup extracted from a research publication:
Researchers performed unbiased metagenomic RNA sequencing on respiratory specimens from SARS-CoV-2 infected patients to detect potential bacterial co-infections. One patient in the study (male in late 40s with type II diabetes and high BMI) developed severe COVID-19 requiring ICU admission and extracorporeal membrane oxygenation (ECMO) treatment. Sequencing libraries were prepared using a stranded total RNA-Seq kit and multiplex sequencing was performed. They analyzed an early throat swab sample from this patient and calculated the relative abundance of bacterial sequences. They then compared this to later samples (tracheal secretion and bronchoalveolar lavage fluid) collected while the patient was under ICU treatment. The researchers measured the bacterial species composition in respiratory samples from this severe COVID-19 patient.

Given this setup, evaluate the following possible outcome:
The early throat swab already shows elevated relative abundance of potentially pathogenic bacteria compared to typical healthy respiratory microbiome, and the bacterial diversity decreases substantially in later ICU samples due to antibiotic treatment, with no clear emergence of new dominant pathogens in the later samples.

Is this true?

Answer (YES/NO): NO